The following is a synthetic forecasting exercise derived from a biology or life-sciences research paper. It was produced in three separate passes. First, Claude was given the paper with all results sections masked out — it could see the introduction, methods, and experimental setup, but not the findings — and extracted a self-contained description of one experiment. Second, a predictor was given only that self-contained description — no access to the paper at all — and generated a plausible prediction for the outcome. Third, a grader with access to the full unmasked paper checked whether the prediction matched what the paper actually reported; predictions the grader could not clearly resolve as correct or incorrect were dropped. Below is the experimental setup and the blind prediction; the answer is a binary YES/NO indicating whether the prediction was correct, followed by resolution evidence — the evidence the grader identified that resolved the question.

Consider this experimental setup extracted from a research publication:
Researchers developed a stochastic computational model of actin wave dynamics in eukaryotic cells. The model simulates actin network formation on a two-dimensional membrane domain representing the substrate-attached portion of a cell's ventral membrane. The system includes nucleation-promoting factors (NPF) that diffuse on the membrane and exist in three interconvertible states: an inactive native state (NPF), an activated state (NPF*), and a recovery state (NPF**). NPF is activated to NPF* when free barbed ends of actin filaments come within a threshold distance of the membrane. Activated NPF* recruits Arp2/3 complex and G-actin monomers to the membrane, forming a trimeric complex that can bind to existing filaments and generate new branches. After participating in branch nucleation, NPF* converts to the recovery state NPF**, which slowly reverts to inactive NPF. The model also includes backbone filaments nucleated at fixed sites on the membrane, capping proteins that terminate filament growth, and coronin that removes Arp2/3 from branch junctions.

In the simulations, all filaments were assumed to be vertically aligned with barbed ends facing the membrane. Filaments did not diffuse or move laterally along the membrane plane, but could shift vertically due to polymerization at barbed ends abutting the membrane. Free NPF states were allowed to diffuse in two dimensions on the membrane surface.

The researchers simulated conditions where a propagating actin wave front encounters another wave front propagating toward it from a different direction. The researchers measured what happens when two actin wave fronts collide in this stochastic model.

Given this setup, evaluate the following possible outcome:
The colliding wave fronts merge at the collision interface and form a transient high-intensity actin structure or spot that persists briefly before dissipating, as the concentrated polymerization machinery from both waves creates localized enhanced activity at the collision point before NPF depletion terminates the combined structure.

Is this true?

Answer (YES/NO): NO